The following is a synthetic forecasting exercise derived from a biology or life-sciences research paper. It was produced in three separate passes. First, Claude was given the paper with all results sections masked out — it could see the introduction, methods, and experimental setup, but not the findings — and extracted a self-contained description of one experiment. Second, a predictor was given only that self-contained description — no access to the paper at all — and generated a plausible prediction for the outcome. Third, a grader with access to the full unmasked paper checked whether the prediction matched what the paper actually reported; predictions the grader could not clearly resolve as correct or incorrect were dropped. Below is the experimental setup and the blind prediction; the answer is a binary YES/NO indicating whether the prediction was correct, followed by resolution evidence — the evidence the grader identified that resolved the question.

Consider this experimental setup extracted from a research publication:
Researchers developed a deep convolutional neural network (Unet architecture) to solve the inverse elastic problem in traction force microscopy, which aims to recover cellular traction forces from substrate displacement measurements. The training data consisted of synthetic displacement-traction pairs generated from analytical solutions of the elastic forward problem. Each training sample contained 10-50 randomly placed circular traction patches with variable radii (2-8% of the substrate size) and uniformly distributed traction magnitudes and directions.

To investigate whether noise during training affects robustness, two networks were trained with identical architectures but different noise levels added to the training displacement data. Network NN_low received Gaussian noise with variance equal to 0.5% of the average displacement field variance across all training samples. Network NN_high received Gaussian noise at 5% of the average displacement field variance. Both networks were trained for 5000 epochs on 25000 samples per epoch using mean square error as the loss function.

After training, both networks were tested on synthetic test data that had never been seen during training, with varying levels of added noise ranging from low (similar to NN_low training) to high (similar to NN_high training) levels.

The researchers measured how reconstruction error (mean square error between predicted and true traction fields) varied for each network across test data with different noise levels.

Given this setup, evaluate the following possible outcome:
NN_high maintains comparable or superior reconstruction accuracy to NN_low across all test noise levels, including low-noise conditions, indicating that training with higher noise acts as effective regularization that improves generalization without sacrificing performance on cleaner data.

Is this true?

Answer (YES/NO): NO